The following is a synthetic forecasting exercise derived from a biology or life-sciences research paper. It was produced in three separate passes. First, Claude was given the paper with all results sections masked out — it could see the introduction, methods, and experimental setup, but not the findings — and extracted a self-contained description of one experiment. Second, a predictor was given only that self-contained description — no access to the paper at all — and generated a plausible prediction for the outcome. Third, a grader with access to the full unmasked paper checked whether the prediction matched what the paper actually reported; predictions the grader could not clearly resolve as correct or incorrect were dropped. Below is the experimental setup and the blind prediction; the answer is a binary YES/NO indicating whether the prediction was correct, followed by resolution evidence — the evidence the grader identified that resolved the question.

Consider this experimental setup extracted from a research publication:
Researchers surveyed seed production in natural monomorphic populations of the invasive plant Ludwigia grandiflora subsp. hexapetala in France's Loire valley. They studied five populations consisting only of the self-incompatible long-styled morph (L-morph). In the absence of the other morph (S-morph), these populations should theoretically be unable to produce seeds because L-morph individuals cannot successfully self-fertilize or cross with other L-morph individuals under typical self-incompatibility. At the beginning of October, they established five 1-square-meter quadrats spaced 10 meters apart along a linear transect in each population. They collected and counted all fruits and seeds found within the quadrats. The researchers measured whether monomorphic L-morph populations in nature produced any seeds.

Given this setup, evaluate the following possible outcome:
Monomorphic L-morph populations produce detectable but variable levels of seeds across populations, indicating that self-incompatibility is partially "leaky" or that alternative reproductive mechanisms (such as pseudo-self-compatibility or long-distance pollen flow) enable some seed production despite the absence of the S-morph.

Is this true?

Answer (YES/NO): YES